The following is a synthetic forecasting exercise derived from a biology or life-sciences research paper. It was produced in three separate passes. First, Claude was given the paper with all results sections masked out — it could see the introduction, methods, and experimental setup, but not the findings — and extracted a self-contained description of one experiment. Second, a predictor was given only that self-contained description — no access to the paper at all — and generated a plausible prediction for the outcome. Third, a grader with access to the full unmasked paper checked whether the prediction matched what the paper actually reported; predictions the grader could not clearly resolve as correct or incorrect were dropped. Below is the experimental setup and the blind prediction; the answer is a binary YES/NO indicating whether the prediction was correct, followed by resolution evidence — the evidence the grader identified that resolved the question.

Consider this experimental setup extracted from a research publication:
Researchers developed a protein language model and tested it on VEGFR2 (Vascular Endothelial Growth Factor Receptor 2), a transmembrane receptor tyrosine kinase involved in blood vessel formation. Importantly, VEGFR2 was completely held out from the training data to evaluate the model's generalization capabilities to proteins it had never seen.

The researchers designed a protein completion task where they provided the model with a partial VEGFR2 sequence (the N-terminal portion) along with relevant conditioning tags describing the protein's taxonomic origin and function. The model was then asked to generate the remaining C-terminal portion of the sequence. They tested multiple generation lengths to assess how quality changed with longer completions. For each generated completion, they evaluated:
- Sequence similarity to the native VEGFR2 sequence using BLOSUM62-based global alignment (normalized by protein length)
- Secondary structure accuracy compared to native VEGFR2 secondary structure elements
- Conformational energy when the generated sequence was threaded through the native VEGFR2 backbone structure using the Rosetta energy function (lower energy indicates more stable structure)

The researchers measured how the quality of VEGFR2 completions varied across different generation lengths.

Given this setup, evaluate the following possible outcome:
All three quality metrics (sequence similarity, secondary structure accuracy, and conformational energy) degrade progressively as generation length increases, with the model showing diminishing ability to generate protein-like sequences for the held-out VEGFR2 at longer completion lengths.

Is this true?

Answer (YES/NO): NO